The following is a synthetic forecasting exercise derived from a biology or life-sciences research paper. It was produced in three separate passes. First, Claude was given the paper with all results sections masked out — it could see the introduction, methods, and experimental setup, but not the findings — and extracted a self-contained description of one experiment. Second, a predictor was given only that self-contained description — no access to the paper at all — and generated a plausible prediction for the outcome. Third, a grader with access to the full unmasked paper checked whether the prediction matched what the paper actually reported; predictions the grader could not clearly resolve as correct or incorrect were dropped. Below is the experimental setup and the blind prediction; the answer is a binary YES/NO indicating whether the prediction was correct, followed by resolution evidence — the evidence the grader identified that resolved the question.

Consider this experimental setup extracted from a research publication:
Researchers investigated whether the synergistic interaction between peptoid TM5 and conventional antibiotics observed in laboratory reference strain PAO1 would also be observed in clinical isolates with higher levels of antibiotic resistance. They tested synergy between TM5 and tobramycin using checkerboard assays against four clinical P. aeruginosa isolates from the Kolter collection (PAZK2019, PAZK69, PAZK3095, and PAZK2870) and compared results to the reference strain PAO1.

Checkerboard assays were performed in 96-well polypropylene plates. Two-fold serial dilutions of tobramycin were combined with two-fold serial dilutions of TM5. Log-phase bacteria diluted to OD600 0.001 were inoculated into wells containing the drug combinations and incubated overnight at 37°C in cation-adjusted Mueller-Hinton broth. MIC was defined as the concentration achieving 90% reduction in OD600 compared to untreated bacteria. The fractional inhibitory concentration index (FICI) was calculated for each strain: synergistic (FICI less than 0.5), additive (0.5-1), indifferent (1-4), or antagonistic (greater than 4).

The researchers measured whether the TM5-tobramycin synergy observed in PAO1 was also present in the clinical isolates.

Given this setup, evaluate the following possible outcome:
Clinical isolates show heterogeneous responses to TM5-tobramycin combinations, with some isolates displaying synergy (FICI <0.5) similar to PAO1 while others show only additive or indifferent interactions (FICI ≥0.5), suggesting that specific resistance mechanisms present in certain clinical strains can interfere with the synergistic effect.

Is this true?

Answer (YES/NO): NO